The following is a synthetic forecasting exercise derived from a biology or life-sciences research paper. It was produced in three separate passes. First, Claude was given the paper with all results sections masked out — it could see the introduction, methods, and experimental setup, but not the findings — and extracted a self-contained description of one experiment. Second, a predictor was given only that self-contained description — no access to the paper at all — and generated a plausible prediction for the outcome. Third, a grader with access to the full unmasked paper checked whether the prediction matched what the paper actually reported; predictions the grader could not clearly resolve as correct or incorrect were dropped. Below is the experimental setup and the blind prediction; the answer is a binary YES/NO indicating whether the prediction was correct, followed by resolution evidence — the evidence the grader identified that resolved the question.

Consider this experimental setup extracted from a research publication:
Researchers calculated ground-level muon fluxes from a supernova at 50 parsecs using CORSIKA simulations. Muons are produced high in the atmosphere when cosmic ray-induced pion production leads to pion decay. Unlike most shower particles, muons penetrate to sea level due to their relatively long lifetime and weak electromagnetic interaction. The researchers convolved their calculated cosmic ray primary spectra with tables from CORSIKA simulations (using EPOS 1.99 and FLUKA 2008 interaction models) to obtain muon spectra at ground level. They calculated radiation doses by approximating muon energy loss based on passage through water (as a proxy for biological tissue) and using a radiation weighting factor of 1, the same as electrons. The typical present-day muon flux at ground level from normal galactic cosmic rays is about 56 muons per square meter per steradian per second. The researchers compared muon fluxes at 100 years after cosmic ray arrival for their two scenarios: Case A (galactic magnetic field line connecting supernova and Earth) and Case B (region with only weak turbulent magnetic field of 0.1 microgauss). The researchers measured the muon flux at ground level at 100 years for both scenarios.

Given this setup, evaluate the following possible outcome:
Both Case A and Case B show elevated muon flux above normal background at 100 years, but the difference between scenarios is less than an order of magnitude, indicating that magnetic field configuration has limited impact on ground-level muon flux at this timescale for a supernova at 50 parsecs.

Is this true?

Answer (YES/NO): NO